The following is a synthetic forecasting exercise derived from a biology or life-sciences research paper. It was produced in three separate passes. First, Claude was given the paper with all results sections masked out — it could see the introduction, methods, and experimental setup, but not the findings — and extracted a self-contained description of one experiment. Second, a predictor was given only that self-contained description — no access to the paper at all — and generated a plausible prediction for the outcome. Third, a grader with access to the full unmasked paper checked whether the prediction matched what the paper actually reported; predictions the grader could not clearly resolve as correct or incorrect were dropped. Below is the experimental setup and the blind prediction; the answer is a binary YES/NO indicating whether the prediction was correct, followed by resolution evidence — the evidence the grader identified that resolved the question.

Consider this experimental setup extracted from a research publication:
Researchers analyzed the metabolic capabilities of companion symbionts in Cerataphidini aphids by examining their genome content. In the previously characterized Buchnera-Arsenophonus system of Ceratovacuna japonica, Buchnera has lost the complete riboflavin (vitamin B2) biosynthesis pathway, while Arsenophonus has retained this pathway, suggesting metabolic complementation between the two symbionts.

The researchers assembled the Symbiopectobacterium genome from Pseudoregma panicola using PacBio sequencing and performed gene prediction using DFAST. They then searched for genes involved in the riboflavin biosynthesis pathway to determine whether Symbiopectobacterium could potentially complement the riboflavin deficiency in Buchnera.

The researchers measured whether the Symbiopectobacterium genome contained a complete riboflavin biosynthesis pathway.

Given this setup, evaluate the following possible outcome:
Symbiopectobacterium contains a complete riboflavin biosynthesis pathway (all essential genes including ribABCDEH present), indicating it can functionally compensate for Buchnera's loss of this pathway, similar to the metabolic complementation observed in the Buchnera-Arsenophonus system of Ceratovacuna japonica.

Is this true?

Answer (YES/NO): YES